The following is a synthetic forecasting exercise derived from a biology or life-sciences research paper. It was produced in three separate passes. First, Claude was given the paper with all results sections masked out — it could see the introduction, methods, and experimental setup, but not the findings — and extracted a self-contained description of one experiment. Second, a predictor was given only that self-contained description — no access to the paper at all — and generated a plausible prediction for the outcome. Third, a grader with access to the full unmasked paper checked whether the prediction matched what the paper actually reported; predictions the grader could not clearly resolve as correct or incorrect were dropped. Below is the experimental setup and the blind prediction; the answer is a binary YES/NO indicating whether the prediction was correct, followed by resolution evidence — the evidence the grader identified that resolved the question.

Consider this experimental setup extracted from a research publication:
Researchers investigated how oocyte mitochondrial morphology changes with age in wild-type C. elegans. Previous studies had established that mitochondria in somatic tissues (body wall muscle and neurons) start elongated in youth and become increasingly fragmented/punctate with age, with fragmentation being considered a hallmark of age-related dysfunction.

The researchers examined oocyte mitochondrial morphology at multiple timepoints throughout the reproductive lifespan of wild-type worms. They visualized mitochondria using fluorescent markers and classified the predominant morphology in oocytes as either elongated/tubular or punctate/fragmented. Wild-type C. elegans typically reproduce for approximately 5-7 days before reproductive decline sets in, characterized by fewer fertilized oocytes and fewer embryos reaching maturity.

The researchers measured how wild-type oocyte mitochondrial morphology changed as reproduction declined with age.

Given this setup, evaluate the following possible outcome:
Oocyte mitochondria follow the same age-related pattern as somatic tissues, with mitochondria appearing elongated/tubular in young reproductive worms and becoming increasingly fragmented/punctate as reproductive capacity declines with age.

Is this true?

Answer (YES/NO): NO